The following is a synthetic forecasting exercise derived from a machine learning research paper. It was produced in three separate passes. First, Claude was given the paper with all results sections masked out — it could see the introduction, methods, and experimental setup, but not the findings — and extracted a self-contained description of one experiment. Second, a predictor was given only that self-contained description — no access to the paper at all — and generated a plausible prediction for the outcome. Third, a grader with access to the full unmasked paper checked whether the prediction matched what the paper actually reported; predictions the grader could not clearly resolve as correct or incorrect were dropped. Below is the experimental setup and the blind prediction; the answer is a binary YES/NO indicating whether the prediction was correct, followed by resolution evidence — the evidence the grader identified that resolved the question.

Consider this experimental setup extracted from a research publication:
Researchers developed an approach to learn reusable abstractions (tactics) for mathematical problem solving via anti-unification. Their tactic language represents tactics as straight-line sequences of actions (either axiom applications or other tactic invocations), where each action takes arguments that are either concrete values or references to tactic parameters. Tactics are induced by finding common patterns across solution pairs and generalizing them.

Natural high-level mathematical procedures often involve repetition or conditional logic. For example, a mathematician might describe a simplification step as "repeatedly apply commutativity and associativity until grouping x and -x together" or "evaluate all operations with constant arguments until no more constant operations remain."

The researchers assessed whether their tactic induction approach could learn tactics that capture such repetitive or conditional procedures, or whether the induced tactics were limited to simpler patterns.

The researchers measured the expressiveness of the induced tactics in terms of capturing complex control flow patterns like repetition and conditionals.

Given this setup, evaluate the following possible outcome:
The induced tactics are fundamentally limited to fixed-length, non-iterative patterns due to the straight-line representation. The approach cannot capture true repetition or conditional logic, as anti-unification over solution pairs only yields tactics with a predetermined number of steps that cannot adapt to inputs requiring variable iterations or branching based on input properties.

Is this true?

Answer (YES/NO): YES